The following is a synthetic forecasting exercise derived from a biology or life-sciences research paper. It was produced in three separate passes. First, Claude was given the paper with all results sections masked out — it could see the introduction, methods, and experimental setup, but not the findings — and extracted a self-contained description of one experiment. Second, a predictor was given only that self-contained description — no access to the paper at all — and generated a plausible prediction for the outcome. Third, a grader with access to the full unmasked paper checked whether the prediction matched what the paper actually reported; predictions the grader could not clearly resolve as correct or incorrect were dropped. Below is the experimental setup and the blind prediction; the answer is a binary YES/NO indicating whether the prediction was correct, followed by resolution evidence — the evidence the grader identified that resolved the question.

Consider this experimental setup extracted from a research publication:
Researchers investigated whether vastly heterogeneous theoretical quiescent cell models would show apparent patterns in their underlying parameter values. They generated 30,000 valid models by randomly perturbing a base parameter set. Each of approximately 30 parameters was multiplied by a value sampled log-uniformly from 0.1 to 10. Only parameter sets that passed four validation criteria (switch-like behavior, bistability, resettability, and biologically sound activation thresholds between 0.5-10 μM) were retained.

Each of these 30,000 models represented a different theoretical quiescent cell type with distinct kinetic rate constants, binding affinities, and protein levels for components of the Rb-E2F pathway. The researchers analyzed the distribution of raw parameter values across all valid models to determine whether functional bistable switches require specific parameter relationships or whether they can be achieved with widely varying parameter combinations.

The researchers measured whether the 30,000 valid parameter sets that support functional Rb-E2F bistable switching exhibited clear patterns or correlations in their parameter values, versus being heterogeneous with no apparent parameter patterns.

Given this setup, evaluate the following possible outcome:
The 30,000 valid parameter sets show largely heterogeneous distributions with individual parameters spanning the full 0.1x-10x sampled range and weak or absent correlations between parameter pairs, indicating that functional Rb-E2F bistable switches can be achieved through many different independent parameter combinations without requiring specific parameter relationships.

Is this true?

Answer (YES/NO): YES